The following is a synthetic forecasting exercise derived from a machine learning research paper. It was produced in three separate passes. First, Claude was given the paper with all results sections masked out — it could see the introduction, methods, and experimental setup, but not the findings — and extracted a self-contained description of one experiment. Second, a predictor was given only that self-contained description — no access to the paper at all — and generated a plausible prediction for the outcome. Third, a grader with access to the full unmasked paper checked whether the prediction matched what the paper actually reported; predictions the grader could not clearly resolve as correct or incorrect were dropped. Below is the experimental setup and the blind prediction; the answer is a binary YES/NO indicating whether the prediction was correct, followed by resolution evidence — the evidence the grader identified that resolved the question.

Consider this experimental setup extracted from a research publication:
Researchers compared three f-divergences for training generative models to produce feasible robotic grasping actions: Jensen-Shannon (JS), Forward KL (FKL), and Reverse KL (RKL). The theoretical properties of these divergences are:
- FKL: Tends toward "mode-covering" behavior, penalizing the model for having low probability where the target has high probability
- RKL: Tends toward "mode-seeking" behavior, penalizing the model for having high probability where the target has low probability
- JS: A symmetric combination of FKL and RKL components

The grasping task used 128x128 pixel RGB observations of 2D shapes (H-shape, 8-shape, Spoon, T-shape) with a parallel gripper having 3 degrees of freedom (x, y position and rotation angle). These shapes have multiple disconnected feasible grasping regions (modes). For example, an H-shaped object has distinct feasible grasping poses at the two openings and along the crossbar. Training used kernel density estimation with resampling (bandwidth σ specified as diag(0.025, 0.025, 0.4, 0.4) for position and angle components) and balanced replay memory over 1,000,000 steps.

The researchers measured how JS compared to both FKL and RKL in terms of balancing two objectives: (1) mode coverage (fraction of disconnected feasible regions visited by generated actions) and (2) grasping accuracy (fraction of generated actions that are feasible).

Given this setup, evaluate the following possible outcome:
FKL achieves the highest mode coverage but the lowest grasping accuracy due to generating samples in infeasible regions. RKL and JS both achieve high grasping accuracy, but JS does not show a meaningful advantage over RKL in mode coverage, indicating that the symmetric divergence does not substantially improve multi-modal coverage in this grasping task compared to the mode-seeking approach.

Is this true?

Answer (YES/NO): NO